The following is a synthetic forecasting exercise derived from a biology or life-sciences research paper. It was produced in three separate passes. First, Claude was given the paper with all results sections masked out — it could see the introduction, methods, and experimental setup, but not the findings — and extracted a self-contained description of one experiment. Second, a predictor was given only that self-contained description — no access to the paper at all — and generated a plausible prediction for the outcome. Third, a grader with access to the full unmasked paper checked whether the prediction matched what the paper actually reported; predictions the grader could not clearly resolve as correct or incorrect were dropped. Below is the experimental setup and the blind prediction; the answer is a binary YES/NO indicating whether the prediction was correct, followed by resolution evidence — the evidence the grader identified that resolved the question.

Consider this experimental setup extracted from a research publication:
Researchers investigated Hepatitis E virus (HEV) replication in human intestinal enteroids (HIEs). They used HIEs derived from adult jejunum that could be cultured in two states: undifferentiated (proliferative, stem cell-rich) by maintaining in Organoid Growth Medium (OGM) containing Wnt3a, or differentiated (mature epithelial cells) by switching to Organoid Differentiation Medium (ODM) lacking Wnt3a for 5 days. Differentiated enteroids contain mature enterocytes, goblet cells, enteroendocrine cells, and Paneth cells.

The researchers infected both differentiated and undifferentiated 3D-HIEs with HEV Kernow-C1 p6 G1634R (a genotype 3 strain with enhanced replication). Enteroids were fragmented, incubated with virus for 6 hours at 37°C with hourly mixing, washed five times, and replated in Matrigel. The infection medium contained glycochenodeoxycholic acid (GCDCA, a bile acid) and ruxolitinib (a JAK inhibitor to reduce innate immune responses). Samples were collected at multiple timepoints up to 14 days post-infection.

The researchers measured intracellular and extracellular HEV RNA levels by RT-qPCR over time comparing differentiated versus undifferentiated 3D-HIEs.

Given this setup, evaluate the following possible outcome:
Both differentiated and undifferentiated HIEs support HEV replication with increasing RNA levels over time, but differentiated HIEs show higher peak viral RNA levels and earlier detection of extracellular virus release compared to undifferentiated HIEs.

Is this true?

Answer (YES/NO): NO